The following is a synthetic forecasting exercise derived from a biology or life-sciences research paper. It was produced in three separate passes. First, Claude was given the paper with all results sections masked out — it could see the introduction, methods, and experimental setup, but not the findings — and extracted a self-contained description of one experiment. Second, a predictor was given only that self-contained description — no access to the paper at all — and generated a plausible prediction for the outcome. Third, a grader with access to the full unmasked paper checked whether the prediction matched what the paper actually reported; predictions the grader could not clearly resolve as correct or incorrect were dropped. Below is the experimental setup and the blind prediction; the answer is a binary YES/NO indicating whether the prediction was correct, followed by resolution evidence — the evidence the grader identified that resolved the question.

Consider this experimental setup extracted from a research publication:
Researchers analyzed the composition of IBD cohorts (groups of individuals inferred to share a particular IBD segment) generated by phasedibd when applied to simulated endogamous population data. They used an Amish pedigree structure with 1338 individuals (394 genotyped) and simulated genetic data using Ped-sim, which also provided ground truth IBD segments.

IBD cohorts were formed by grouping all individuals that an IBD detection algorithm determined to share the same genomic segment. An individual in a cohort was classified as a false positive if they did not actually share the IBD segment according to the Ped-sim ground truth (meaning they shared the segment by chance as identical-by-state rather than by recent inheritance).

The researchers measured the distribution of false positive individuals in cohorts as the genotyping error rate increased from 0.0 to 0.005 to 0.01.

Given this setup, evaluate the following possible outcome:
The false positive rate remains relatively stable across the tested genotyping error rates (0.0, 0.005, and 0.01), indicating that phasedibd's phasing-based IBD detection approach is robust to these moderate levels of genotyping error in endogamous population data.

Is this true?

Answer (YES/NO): NO